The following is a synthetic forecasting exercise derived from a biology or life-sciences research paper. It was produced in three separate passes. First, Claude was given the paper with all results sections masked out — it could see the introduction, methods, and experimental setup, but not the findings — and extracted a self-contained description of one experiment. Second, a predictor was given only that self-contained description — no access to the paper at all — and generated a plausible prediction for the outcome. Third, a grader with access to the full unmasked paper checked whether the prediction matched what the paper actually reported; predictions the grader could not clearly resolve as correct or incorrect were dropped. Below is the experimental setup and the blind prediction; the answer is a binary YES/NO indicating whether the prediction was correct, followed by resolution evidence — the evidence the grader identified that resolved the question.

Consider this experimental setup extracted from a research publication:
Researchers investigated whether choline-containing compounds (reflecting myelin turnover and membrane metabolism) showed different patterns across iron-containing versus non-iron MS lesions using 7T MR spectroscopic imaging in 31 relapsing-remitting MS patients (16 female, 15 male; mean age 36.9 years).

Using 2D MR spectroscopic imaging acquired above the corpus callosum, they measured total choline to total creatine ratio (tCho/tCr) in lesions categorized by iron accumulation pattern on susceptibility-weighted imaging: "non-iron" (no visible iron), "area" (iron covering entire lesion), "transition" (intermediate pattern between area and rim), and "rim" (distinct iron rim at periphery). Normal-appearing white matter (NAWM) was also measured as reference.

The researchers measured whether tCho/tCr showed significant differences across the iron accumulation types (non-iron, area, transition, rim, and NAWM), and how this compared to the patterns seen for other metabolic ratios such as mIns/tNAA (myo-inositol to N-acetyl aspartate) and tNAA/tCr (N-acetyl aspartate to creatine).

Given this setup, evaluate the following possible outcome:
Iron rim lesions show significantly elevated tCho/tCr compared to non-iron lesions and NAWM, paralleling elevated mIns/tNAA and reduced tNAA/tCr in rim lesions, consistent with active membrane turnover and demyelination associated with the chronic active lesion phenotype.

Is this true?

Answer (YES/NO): NO